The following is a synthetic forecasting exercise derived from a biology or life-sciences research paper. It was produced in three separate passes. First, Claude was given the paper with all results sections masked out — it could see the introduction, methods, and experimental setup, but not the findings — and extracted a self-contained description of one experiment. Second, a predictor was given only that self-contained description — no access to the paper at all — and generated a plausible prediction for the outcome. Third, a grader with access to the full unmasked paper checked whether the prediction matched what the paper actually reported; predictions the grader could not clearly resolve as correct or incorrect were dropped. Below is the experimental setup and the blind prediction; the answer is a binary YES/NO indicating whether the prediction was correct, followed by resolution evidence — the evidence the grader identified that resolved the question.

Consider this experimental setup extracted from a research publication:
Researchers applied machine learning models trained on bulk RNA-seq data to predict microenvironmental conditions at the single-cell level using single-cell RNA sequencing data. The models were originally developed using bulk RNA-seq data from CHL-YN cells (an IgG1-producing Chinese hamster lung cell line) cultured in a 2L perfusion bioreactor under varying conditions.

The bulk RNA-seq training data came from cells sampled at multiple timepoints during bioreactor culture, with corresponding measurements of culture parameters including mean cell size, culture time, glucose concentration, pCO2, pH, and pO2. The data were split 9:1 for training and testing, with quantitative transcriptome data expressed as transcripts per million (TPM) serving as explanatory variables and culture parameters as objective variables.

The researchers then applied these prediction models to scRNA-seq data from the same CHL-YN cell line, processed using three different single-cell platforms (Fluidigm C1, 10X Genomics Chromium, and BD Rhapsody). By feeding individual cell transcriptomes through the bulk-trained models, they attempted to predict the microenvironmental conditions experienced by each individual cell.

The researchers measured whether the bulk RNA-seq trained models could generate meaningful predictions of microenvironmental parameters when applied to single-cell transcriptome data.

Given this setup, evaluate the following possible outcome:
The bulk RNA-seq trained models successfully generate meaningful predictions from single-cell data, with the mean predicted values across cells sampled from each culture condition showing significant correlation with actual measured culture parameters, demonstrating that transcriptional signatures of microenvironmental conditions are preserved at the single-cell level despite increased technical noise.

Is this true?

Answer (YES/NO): NO